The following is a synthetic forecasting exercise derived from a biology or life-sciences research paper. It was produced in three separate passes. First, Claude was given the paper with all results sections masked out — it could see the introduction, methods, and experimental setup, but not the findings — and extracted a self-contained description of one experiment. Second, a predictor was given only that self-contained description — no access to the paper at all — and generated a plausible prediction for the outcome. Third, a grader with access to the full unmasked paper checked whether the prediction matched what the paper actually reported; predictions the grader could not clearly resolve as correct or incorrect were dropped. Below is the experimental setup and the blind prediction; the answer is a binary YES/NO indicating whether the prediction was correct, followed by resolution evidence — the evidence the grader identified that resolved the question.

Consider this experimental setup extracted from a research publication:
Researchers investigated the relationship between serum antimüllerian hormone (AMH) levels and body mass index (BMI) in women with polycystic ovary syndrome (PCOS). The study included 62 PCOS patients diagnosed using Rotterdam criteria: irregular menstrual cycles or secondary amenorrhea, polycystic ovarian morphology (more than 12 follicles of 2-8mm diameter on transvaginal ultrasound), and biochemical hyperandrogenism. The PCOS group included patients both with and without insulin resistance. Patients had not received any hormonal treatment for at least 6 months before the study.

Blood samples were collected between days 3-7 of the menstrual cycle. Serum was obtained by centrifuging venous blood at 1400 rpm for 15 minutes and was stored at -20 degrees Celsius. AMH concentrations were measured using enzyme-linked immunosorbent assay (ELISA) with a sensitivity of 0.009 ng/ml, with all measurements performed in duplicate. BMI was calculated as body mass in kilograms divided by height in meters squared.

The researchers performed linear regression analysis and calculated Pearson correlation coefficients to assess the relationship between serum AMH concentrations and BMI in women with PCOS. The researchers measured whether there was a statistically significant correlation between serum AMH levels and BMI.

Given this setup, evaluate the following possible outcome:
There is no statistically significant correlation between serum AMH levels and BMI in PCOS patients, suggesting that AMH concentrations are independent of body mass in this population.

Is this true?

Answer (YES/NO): YES